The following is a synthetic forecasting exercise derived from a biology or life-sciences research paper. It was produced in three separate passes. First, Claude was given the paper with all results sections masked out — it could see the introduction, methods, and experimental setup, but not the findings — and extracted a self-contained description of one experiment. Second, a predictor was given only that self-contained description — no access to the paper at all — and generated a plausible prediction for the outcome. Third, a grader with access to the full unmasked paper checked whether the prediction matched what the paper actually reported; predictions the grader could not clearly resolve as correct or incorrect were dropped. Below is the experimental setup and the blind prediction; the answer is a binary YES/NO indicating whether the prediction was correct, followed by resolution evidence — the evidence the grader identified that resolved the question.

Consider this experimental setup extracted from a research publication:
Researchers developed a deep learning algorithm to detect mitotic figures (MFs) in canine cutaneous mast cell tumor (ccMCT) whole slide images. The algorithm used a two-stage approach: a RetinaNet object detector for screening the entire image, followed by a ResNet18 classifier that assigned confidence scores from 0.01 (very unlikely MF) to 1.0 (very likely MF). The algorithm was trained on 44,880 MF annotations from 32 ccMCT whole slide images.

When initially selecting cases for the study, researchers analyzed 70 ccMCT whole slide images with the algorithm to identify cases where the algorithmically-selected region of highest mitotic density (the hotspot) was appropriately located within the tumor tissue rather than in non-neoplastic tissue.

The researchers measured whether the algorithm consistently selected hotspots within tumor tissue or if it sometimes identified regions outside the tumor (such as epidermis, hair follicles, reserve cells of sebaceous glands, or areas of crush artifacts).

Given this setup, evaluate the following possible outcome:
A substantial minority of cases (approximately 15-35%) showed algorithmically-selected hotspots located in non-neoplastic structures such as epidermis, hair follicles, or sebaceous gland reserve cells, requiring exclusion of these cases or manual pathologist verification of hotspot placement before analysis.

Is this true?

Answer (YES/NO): NO